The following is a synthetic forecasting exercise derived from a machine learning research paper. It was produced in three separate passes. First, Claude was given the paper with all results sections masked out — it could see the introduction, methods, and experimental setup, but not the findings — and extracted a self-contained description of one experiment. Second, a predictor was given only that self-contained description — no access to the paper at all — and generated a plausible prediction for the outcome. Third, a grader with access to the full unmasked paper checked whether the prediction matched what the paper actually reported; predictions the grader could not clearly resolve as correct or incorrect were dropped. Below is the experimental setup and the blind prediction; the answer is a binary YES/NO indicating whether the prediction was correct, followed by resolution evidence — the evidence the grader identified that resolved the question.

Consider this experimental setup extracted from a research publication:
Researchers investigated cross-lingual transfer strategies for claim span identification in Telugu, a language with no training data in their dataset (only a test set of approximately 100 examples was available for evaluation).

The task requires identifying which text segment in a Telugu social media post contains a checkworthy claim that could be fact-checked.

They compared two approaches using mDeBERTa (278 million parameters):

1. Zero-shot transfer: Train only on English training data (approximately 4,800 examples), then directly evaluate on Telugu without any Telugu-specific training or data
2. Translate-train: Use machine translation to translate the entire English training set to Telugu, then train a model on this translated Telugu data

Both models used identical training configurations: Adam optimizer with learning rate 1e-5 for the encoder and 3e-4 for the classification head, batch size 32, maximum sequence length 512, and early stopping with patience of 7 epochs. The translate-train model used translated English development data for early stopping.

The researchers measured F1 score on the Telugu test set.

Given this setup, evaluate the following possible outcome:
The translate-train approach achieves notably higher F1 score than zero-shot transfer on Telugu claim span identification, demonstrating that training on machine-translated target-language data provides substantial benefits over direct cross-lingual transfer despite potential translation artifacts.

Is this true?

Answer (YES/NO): NO